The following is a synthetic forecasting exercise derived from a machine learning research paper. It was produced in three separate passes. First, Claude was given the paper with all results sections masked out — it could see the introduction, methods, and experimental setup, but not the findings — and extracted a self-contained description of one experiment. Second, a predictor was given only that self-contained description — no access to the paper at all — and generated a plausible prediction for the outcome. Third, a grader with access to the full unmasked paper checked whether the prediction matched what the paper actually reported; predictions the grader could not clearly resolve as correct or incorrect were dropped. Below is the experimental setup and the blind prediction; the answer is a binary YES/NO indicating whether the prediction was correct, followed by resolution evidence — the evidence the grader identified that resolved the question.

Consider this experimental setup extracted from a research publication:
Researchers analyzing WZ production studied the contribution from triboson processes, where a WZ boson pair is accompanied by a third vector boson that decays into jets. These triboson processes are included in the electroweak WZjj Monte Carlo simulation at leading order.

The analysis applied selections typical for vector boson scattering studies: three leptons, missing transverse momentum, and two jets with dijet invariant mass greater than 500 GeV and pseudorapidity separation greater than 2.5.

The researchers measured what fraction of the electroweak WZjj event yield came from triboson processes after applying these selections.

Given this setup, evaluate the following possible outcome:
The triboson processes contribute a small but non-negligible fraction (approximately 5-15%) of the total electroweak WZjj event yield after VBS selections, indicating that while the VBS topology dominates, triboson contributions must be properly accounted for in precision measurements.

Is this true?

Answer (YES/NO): NO